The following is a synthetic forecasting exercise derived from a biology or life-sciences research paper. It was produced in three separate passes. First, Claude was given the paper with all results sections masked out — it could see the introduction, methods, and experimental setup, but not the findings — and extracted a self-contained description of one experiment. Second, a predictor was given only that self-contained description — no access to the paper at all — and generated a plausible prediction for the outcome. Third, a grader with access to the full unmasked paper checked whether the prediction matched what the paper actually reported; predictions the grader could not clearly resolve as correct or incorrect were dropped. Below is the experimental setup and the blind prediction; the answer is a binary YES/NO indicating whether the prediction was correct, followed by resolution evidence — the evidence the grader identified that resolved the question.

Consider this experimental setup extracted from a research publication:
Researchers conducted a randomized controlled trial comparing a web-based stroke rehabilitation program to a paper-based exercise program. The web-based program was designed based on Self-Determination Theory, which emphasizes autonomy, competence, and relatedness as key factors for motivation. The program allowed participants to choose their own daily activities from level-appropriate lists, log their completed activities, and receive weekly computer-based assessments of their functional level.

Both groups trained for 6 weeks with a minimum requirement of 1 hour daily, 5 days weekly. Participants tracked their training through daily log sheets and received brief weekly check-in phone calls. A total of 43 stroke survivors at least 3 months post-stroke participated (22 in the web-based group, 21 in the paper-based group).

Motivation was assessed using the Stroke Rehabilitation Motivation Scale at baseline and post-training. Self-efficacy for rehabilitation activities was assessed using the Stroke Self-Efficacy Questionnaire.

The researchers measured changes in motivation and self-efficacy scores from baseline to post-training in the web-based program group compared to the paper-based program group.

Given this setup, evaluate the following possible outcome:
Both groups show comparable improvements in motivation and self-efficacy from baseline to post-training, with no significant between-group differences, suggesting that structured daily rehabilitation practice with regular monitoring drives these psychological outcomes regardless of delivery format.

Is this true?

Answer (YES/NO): NO